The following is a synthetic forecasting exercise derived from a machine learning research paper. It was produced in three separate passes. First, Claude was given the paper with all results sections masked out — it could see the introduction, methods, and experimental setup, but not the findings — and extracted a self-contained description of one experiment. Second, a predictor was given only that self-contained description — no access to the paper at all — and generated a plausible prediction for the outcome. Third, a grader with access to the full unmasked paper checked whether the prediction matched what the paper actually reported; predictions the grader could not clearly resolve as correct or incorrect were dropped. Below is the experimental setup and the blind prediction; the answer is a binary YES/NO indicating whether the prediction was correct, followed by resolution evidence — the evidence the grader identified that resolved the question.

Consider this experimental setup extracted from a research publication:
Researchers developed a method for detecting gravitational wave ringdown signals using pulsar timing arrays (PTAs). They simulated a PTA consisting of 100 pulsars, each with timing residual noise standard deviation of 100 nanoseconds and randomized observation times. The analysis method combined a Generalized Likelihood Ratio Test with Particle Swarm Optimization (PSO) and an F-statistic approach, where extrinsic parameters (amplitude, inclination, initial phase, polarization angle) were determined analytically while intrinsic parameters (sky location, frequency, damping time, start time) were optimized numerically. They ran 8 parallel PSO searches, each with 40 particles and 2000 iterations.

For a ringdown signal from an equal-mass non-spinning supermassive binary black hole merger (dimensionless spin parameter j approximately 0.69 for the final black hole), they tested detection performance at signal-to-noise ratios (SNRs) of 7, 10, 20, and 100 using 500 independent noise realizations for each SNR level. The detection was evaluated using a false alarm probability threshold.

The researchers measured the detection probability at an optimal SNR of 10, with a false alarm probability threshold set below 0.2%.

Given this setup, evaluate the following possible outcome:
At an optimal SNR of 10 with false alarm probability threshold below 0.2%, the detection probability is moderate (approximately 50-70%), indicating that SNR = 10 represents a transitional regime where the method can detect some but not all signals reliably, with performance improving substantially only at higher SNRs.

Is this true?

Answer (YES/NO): NO